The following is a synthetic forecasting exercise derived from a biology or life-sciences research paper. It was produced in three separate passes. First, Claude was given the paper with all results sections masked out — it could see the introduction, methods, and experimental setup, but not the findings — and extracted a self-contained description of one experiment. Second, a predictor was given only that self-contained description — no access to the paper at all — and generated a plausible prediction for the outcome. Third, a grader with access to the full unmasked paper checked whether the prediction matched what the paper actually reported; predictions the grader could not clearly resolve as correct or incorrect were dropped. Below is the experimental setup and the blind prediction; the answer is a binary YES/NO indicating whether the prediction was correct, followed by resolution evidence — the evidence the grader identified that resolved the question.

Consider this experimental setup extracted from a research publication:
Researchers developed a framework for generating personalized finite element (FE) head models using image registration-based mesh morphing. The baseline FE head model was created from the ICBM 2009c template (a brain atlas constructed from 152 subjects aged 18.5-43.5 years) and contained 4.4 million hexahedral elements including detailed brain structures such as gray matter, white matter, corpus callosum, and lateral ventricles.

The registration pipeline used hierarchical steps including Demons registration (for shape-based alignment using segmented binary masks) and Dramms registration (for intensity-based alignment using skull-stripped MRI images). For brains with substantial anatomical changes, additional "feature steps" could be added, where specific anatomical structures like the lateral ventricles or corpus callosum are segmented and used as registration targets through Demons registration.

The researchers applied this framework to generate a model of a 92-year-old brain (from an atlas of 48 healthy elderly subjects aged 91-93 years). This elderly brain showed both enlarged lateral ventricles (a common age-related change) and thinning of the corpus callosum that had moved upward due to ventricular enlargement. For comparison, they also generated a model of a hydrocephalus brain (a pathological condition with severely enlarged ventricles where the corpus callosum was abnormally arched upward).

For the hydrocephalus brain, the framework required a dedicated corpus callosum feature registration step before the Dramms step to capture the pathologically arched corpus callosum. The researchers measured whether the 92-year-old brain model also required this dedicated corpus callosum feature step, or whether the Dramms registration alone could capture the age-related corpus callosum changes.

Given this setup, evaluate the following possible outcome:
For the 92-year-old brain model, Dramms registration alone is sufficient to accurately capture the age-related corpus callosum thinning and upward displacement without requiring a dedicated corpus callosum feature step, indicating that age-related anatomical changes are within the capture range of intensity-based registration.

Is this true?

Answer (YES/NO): YES